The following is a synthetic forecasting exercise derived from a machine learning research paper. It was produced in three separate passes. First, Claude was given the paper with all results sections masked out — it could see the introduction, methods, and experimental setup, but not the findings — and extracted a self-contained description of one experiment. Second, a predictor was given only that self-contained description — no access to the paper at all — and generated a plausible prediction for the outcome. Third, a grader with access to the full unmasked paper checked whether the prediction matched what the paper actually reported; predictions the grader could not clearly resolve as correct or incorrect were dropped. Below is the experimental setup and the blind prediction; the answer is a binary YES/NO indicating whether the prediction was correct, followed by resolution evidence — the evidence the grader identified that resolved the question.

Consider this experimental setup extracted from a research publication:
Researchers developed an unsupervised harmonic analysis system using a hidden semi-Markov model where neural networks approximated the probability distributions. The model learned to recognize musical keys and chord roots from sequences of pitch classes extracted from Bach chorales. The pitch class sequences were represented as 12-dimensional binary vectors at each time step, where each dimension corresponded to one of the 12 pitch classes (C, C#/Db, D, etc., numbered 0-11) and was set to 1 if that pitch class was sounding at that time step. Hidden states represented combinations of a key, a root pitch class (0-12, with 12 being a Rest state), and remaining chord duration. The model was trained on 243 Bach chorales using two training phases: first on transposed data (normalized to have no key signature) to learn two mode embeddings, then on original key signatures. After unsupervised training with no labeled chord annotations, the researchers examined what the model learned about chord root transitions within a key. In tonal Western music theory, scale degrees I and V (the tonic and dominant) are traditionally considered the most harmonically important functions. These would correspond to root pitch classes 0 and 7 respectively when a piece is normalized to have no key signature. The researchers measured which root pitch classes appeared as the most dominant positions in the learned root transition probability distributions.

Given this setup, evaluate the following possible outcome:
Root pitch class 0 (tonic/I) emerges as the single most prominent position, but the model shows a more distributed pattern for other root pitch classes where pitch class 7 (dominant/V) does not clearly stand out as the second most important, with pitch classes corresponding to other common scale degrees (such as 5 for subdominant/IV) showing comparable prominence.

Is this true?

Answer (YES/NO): NO